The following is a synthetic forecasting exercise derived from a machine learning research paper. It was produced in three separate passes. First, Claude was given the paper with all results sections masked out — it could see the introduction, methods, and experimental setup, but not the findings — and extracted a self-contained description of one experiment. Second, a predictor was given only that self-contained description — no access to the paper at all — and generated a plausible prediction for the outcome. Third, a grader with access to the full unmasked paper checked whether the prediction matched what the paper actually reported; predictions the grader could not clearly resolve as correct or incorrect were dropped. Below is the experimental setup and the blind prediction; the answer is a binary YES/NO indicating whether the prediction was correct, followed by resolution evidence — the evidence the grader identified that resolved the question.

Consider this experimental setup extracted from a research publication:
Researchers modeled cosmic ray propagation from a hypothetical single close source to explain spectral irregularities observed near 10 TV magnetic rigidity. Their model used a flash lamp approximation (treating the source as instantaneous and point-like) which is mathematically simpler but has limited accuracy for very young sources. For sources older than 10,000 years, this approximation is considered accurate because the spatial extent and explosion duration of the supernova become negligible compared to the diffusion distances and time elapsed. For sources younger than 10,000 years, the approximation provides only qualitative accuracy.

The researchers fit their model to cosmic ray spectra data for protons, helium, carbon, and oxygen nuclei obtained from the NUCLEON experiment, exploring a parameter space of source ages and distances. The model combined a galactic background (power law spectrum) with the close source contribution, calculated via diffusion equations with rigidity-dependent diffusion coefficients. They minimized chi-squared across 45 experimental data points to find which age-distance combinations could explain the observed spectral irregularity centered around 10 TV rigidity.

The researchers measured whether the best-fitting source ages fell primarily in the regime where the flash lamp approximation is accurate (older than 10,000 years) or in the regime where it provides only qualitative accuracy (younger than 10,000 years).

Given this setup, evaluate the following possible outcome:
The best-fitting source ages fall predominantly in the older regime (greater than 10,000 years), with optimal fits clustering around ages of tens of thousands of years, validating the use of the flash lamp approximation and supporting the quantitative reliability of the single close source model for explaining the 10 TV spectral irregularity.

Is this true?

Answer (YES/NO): NO